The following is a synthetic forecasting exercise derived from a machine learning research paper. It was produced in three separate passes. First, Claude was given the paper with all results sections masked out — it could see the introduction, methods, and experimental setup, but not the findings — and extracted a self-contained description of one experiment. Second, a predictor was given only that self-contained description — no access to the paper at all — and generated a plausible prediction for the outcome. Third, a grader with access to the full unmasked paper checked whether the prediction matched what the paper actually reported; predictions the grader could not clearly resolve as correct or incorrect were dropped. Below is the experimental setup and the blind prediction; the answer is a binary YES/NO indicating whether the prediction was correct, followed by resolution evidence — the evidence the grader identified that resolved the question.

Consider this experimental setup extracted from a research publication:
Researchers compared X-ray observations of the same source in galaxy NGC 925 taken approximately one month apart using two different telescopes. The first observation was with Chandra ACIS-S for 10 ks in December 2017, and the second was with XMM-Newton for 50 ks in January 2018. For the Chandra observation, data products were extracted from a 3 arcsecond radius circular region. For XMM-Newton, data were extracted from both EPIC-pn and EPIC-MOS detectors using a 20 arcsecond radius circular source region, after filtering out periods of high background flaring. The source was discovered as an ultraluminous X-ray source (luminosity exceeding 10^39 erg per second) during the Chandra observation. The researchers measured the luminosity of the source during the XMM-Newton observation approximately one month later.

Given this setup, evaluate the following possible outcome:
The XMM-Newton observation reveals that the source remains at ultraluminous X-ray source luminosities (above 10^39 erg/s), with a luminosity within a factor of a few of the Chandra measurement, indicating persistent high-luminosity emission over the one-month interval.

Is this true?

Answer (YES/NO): NO